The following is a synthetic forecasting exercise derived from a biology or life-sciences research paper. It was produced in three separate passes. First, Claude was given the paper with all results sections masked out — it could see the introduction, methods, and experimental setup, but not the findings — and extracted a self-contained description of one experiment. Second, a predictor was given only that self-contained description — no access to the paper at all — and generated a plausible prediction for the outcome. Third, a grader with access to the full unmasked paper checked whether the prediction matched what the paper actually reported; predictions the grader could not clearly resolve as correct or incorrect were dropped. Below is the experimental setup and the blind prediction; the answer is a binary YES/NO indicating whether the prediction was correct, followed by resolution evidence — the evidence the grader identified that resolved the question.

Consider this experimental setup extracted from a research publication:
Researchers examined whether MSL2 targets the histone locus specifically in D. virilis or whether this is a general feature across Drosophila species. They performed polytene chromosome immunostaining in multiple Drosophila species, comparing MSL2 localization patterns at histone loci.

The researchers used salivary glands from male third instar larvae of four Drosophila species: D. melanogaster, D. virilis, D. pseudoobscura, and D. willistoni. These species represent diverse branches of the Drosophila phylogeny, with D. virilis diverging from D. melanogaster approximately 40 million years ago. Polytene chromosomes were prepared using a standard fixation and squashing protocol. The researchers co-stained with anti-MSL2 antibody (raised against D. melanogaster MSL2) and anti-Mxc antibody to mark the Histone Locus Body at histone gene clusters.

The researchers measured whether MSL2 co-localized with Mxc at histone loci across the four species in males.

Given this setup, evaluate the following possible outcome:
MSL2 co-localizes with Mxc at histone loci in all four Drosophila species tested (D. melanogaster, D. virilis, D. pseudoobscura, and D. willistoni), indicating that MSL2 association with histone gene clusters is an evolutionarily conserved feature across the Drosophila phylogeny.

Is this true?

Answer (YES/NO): NO